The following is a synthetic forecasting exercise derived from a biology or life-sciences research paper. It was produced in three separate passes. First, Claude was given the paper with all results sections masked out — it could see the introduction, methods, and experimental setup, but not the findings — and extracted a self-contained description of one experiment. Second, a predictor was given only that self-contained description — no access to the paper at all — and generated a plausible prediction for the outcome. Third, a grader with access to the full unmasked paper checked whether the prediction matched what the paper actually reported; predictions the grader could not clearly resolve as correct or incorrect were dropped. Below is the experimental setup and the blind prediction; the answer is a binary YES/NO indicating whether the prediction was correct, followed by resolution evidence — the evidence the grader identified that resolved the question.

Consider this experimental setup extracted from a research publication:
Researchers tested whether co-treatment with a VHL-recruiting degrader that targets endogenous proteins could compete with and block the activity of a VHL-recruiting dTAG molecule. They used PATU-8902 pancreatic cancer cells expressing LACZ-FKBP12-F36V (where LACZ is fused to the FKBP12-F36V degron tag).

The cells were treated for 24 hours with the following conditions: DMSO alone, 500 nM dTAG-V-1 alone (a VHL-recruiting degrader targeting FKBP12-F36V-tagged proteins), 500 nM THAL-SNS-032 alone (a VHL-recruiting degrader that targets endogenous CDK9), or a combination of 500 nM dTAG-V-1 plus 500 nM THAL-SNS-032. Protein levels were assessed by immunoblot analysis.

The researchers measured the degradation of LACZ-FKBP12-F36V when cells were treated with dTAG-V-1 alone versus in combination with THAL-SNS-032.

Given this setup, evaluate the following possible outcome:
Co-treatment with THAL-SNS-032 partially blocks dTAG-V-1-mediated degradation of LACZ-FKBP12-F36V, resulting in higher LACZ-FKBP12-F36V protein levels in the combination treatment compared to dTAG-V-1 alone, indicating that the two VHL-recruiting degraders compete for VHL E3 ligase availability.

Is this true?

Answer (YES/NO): NO